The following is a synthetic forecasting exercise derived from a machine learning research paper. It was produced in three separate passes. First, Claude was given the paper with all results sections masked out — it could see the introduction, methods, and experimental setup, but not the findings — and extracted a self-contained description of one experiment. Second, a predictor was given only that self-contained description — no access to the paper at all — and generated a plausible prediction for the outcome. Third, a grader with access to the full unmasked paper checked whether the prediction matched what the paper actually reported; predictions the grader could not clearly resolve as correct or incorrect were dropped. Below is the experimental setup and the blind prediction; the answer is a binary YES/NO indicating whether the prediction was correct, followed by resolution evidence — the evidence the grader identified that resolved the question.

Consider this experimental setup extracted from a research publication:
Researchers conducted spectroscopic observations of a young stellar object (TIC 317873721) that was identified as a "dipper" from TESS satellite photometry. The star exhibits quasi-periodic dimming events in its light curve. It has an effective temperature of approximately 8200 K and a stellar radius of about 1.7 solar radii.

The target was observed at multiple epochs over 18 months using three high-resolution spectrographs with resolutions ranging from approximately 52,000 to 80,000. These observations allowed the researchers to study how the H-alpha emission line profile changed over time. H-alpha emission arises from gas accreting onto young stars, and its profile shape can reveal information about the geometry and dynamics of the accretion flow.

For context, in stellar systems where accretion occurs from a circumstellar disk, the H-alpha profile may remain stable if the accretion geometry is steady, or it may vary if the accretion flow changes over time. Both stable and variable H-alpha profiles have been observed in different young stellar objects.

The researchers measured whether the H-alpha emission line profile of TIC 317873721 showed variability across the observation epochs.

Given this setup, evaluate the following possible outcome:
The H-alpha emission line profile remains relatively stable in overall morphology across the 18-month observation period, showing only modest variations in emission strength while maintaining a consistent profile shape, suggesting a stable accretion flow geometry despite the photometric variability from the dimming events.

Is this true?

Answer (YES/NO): NO